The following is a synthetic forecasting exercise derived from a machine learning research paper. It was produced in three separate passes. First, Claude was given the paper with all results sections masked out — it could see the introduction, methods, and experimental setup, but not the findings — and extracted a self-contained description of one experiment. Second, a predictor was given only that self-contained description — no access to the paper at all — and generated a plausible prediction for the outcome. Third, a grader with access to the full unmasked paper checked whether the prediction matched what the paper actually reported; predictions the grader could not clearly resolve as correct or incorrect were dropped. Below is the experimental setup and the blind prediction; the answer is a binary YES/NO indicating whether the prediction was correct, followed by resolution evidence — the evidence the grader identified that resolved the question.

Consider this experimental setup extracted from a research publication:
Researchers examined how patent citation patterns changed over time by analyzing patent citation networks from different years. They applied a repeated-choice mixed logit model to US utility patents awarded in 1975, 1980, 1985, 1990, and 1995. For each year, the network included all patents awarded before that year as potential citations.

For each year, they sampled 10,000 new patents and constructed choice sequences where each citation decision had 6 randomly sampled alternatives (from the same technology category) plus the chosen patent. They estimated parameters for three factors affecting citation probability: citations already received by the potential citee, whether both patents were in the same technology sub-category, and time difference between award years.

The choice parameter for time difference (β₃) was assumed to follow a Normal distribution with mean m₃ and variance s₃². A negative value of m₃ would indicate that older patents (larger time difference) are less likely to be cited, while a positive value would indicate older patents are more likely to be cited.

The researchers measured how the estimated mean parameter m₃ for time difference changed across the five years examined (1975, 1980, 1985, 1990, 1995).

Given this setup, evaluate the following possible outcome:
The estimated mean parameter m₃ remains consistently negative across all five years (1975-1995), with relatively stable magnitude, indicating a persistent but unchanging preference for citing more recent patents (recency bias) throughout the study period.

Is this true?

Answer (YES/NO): NO